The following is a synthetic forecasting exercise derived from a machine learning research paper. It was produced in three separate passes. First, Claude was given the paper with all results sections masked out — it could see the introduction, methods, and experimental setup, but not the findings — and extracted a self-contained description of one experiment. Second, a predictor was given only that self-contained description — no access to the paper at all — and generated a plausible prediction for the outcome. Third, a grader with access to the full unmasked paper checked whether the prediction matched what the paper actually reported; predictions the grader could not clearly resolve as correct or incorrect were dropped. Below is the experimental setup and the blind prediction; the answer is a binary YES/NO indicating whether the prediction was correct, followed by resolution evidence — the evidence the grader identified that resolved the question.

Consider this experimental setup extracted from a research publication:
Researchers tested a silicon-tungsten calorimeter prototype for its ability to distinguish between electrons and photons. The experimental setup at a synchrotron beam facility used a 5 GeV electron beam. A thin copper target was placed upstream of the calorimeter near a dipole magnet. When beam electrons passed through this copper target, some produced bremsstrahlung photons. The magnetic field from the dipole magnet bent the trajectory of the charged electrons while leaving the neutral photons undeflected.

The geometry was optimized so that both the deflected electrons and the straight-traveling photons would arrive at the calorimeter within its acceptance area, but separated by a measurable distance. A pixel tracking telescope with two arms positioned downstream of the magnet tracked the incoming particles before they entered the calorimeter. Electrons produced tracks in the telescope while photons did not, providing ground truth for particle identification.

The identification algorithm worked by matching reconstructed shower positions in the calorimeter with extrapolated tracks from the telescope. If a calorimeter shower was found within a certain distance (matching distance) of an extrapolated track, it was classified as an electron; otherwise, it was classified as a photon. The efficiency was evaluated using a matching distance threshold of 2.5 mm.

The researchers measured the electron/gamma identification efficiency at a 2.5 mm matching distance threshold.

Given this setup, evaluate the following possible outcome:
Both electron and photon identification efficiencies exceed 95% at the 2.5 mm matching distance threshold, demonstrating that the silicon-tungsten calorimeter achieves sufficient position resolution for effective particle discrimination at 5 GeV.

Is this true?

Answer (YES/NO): NO